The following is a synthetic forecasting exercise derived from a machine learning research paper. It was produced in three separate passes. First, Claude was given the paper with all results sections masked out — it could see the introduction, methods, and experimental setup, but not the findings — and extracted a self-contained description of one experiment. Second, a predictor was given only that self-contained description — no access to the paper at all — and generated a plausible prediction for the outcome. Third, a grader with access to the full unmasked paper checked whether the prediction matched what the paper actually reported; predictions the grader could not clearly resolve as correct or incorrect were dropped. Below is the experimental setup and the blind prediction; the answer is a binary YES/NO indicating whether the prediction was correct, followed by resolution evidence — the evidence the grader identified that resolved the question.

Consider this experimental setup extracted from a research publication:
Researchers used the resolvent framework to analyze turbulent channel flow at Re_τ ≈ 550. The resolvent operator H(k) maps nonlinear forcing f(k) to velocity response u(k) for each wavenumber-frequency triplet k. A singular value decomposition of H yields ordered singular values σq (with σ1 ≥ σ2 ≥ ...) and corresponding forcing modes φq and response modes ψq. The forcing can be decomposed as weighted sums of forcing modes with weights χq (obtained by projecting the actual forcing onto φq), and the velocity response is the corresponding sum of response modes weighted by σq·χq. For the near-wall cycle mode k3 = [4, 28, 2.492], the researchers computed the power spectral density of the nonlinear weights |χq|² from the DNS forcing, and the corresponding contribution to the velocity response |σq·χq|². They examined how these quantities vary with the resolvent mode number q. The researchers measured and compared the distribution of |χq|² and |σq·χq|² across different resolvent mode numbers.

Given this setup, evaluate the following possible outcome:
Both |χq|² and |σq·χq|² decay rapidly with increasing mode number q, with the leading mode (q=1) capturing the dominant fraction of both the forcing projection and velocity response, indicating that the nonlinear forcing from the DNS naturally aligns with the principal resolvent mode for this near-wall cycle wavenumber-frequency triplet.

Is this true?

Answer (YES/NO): NO